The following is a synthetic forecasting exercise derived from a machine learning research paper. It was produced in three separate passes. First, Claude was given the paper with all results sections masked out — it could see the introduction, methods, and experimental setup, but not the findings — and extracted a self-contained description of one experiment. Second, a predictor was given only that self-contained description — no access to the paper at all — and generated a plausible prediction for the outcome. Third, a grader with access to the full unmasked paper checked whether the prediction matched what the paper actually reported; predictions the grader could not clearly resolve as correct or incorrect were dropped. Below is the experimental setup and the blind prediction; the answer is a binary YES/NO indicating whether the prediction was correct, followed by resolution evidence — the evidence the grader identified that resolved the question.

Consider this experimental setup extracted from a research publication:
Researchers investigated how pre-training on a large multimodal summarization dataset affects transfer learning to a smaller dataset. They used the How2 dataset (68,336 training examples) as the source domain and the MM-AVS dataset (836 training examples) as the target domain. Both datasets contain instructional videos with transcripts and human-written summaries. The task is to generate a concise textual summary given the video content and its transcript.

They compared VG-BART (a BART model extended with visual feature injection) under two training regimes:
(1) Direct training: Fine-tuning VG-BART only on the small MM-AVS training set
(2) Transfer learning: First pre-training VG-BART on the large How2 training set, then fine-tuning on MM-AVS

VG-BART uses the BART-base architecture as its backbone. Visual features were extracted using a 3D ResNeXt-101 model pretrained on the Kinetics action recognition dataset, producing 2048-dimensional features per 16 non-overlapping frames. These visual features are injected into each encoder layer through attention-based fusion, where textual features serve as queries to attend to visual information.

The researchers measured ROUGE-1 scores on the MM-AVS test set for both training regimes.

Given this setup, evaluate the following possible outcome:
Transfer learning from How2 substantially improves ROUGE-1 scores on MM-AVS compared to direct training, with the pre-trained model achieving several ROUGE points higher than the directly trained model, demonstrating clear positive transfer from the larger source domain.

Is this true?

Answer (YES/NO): YES